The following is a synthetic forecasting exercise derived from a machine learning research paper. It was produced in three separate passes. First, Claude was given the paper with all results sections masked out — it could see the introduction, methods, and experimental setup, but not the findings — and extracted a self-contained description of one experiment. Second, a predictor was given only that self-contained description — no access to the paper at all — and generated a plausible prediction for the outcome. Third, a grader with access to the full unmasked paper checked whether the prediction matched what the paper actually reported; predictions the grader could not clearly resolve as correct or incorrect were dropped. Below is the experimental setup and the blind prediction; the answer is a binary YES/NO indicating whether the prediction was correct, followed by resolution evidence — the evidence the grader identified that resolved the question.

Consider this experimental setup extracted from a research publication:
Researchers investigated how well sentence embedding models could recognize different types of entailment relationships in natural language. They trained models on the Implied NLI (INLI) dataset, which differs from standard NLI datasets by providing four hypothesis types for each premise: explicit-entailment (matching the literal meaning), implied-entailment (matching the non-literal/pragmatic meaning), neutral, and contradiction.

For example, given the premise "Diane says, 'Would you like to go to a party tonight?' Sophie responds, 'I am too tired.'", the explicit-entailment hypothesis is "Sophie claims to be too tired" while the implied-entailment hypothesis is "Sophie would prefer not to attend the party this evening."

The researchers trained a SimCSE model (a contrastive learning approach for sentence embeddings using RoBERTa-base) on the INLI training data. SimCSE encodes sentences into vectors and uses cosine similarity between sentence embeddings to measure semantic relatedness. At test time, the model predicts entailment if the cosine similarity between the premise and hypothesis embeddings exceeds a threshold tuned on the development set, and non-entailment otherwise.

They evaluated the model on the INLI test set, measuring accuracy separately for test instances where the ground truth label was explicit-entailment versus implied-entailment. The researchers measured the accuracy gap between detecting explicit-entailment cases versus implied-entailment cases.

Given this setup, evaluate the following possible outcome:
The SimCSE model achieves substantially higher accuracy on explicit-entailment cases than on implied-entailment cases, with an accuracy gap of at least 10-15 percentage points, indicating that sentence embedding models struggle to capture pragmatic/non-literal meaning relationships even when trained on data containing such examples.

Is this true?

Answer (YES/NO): YES